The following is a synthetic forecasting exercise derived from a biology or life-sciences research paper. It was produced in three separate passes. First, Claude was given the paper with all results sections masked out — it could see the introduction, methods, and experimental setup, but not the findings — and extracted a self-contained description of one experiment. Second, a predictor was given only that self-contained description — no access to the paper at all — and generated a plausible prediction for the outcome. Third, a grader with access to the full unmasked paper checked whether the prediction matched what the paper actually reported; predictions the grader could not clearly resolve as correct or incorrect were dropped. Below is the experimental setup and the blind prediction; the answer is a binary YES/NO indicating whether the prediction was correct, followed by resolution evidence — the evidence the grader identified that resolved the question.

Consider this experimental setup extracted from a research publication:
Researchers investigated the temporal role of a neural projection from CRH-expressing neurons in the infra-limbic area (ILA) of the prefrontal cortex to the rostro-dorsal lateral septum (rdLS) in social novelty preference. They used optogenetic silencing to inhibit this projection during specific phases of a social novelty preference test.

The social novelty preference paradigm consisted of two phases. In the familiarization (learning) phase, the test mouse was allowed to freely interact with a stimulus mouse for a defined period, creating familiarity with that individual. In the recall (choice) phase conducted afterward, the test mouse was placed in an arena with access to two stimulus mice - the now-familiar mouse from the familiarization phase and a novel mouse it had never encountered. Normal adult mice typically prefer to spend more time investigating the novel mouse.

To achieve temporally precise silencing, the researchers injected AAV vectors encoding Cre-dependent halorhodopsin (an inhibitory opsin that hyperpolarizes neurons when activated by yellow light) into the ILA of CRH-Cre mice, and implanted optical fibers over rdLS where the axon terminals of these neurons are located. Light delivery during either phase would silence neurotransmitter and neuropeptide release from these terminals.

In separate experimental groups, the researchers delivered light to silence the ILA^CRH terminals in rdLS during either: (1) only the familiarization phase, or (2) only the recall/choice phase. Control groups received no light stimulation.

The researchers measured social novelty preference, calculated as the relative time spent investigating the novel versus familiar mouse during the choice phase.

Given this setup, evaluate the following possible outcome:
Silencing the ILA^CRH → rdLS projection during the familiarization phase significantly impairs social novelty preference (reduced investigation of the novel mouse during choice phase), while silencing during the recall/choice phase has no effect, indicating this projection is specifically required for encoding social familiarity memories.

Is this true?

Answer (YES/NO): NO